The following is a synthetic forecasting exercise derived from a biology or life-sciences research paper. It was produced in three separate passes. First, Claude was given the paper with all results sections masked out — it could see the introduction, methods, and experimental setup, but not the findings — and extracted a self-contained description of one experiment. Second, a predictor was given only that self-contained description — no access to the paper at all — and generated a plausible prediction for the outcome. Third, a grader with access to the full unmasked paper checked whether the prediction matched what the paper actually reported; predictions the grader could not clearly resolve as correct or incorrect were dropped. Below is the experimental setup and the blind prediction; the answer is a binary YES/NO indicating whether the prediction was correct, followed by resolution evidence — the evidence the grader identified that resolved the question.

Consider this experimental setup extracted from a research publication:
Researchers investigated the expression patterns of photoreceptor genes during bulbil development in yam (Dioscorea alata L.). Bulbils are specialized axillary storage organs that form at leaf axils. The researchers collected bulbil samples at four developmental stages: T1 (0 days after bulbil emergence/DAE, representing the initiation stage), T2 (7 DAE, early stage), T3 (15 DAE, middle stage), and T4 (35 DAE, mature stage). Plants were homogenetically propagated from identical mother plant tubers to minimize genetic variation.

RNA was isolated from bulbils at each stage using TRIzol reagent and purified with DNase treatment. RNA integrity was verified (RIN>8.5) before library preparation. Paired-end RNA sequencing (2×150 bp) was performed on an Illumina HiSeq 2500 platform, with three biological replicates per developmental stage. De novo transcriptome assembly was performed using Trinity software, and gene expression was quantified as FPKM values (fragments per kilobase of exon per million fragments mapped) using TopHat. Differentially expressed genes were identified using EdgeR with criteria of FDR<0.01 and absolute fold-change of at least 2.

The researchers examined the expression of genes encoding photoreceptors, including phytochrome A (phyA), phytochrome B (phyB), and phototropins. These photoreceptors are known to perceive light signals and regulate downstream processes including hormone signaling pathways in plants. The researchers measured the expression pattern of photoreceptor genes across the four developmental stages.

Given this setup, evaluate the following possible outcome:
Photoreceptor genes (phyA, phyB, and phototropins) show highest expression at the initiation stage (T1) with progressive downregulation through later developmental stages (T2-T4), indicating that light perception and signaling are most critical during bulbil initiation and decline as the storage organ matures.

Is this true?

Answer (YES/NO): NO